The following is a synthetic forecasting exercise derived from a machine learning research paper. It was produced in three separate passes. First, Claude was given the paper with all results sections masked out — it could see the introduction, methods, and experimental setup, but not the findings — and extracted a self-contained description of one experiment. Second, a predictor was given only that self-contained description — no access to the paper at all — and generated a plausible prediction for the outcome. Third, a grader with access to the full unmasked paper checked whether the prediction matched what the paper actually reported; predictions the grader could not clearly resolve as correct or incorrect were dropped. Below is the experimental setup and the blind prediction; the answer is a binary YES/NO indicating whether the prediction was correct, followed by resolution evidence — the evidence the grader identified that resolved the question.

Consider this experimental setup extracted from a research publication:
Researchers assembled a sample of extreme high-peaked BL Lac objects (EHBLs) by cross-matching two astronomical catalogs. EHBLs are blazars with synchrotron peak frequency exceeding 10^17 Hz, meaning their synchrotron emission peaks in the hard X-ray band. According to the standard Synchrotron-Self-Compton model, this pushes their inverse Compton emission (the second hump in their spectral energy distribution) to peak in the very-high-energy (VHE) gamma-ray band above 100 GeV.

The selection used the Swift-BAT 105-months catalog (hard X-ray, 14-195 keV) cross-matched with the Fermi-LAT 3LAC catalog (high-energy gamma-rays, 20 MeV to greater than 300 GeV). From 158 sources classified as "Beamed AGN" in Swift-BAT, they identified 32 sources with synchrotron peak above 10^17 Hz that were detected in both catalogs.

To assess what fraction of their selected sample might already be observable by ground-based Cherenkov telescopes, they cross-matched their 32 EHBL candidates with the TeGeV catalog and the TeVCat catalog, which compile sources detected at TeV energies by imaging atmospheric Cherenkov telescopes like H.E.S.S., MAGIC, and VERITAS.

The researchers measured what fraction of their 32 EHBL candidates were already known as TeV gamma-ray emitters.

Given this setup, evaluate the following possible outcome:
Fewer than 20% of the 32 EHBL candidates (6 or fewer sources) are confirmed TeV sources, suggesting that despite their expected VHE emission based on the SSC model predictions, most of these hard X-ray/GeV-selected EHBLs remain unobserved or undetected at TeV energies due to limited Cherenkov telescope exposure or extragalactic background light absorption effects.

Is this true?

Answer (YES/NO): NO